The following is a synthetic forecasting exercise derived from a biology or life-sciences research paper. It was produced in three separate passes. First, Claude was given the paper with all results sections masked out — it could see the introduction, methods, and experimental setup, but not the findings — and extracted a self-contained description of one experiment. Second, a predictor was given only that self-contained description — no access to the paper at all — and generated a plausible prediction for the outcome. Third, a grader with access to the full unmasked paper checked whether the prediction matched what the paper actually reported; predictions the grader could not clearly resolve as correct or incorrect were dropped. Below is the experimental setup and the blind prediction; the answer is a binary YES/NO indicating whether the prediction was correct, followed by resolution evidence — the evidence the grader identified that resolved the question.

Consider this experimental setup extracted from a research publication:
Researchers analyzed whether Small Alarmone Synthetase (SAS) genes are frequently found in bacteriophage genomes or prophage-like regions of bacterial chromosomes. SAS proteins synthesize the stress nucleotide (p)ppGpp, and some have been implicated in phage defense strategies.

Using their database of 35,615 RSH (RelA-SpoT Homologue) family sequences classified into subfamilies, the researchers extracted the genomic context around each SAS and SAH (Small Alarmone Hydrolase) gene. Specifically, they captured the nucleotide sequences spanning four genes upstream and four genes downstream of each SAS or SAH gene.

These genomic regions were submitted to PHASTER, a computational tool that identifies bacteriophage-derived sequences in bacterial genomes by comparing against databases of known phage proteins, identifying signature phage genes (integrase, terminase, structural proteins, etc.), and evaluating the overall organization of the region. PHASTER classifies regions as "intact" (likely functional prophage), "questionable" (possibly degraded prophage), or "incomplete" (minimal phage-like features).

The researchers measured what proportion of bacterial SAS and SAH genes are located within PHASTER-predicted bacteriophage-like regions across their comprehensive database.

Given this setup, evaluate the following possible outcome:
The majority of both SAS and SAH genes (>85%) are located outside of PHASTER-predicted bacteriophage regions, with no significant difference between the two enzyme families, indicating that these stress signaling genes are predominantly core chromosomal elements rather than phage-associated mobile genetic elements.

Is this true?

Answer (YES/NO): NO